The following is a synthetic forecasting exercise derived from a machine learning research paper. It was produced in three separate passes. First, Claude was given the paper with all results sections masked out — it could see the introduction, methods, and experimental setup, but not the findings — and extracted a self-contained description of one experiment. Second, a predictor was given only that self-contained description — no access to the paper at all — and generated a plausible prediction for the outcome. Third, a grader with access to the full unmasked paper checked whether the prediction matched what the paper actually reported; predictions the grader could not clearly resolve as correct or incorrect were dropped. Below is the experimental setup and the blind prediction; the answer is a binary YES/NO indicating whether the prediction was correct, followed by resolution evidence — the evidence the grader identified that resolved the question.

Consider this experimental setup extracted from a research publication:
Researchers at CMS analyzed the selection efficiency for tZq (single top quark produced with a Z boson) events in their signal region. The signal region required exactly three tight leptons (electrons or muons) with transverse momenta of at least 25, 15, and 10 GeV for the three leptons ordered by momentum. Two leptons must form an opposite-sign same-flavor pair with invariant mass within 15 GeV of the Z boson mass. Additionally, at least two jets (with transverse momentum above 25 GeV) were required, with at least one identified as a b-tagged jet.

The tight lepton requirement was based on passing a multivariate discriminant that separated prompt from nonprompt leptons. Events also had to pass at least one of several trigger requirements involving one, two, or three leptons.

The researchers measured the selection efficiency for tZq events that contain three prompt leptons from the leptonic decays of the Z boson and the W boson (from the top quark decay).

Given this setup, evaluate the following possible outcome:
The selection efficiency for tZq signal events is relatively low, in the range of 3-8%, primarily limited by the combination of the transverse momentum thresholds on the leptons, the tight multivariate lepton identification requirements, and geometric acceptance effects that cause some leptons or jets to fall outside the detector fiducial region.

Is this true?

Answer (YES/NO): NO